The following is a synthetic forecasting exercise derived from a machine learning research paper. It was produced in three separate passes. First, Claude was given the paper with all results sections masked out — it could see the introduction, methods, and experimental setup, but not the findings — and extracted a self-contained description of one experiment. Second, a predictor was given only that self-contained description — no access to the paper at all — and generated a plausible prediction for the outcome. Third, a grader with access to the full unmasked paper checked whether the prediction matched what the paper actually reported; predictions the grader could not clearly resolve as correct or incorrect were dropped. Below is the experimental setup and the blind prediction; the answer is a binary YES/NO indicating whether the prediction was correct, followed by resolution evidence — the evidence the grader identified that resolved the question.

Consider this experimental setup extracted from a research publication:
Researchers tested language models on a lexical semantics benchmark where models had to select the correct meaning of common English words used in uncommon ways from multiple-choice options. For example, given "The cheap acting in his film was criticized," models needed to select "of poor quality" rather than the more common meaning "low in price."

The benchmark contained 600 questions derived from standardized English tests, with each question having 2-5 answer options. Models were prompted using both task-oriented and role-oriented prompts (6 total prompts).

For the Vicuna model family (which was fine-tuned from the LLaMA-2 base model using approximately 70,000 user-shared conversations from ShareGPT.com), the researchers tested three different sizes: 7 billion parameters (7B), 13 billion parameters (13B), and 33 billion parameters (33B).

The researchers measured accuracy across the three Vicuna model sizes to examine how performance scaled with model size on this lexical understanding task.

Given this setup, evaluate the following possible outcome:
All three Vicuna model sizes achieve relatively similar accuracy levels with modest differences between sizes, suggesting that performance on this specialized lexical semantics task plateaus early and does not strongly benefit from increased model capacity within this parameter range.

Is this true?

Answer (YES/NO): NO